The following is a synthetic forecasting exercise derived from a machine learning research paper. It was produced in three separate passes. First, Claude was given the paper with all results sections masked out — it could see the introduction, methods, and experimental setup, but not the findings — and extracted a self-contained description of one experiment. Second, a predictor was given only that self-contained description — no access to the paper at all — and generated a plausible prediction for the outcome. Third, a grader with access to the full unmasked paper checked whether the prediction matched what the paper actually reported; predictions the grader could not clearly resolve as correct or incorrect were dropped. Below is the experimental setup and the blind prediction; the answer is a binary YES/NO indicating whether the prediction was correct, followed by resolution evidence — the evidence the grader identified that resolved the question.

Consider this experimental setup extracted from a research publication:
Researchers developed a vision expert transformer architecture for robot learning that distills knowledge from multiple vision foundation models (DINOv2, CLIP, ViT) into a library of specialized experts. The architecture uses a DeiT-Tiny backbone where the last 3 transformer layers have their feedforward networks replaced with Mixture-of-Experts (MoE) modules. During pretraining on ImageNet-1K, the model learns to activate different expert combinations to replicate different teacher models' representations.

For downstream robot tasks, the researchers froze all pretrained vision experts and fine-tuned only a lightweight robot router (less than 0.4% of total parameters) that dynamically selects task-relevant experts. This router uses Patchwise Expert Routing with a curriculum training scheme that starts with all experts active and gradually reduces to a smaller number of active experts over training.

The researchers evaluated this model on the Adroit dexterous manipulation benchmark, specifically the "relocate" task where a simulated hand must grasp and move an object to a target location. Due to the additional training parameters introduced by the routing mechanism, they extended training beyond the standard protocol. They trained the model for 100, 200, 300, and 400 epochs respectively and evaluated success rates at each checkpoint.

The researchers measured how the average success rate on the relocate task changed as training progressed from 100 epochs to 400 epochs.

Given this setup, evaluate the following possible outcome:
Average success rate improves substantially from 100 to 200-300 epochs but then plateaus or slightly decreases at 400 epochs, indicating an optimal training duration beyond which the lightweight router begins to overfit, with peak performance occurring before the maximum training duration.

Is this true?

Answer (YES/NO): NO